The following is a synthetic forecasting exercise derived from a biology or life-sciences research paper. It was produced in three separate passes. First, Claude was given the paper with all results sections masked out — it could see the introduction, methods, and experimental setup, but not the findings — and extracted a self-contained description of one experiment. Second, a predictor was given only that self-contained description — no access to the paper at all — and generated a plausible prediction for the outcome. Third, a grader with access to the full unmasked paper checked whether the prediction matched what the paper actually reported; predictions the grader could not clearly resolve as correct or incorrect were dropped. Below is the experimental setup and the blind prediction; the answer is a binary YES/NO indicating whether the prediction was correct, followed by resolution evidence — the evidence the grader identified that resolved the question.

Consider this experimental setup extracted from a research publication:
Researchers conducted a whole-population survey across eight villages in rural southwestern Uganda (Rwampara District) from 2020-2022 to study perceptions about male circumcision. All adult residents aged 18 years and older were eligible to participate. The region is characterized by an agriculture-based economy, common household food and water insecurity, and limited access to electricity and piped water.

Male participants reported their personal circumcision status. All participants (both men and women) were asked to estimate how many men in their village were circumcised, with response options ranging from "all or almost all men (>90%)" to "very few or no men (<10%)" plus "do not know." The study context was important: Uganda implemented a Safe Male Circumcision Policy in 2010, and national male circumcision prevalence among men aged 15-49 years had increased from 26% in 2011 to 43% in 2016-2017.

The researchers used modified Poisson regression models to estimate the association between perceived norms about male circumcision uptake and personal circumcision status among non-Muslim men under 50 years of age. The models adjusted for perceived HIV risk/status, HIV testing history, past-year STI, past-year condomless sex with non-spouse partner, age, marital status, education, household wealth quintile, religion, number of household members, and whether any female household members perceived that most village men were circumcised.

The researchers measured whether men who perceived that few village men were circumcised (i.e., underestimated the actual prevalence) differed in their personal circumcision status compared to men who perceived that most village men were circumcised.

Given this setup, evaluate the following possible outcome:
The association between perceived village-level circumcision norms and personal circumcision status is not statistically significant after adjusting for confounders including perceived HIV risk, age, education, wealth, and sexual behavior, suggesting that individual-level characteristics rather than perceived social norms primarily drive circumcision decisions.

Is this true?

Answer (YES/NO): NO